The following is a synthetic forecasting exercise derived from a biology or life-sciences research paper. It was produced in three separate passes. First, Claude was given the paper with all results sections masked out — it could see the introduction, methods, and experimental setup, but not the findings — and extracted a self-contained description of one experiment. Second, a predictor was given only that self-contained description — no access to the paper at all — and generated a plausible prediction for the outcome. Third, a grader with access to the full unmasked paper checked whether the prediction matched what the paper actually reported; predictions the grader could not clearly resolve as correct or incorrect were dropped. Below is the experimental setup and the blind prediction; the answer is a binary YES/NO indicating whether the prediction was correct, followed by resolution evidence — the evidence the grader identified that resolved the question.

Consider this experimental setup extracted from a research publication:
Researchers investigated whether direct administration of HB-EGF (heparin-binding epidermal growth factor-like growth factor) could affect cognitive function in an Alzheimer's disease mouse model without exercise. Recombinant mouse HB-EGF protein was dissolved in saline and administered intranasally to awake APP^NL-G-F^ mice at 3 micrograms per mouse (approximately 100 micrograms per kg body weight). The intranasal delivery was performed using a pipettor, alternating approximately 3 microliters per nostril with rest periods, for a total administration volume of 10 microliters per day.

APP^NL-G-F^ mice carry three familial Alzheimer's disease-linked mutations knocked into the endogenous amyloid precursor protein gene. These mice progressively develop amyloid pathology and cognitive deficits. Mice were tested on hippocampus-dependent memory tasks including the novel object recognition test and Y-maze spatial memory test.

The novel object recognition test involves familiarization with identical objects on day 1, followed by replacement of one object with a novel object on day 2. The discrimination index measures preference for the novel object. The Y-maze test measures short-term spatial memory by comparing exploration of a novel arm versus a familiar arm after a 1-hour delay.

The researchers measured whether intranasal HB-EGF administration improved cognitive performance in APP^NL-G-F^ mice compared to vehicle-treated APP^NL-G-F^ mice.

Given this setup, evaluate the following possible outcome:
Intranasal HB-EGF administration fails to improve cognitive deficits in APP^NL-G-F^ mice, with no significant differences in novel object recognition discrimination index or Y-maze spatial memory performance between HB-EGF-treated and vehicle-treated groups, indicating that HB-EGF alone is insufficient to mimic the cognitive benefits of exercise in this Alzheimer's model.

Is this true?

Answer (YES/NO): NO